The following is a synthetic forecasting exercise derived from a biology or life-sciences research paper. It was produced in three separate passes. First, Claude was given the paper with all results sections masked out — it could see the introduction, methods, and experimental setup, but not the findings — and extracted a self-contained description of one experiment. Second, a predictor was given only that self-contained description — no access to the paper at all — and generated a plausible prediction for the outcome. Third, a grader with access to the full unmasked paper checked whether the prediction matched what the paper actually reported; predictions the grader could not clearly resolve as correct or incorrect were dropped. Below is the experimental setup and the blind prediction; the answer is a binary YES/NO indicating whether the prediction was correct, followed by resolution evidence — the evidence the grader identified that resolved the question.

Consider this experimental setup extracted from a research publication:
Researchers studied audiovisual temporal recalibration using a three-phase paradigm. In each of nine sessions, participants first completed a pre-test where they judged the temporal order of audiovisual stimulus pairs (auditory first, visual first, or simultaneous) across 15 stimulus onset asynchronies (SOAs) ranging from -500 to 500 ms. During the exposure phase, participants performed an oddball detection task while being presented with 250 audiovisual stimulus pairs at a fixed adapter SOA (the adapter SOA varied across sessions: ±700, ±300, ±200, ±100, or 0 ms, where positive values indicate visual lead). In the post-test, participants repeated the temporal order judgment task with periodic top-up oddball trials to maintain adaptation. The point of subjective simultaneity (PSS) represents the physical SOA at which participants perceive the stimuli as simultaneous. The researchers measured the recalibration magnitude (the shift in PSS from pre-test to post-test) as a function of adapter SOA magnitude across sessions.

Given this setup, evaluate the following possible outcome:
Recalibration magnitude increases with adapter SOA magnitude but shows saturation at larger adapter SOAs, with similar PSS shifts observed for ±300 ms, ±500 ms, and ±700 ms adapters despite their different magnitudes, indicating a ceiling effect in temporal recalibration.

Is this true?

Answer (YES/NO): NO